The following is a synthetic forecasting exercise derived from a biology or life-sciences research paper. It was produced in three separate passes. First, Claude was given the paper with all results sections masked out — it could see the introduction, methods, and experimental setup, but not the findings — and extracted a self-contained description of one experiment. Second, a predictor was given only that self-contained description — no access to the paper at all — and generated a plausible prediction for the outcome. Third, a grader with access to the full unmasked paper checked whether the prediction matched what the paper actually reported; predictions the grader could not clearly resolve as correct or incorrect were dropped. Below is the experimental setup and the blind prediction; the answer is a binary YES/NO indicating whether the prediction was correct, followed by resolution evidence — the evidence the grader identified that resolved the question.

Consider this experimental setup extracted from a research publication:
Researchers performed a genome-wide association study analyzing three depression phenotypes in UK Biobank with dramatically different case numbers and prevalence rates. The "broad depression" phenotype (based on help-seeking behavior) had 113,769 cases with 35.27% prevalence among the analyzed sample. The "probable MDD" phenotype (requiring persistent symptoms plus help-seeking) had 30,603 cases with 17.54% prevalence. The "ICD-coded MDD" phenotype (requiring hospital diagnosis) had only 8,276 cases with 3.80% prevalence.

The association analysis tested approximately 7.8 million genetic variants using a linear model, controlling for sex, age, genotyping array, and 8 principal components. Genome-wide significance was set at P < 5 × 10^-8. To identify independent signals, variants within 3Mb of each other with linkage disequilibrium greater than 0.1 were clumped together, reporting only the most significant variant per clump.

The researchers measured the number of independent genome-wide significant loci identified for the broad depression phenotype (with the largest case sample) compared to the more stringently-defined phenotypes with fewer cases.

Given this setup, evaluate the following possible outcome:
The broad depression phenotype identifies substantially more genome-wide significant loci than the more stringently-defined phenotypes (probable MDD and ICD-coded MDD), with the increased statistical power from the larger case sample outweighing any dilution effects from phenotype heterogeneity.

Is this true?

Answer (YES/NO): YES